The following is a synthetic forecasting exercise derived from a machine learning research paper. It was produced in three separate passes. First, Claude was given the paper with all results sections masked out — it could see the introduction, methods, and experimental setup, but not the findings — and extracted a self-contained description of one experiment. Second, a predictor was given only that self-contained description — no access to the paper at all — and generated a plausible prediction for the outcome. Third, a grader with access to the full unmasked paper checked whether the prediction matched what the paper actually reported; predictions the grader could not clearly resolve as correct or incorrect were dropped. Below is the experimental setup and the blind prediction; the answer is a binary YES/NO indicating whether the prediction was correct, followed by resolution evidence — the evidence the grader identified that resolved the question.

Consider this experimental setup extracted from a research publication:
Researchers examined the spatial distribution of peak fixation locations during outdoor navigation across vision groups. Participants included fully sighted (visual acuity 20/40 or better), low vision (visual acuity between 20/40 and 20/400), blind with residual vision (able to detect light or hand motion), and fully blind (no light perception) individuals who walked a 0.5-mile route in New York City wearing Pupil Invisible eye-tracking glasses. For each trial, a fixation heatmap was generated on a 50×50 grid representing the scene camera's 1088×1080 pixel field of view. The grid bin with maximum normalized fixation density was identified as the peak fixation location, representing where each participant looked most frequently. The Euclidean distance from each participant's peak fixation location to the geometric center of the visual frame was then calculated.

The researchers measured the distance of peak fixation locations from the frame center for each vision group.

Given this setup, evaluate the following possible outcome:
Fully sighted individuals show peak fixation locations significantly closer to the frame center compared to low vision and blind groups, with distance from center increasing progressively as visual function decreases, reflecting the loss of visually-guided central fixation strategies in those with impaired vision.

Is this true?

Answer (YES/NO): NO